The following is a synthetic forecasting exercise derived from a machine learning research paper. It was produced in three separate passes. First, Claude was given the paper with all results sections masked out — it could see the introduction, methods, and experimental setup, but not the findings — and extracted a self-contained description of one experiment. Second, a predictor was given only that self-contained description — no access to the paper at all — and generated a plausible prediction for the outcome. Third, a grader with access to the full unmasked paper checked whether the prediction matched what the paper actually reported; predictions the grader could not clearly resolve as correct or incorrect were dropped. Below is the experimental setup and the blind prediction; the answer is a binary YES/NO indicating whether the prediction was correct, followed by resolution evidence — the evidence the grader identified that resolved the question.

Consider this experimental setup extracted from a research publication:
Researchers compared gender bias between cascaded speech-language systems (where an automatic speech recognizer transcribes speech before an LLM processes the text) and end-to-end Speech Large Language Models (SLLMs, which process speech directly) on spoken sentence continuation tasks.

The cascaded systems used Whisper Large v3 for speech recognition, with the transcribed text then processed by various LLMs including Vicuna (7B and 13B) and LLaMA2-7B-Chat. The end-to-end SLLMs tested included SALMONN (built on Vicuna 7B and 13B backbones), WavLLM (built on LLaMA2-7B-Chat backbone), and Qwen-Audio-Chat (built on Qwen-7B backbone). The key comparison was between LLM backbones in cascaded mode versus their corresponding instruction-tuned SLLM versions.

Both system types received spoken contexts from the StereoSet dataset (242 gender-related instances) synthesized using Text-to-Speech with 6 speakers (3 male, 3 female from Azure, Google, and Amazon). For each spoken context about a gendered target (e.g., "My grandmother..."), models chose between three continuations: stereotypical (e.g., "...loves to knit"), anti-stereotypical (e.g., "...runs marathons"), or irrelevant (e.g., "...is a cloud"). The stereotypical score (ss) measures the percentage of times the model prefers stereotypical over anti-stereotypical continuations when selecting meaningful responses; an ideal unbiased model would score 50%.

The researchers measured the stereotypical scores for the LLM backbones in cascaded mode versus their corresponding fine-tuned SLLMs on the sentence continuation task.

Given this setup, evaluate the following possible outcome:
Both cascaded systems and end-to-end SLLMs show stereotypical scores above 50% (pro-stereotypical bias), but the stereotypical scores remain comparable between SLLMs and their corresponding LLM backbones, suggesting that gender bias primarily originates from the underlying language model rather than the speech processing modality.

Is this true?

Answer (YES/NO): NO